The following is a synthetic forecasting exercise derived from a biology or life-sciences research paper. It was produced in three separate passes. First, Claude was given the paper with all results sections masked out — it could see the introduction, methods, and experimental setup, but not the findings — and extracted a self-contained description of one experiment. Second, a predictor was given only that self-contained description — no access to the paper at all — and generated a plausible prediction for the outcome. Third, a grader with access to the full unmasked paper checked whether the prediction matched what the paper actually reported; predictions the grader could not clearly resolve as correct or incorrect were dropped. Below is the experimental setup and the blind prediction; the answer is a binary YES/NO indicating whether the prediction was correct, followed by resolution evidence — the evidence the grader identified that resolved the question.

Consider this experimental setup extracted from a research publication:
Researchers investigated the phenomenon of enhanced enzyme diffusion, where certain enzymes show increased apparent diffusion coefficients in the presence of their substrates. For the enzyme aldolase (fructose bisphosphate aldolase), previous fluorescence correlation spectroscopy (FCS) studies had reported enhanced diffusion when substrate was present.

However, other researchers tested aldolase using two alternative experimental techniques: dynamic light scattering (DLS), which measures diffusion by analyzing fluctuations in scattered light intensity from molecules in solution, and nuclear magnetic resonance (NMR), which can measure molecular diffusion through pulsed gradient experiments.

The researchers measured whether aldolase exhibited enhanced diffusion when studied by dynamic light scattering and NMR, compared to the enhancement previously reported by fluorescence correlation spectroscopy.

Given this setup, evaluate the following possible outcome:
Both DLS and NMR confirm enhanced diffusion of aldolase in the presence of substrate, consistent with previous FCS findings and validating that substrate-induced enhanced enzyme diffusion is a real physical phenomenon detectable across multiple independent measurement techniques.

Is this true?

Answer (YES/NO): NO